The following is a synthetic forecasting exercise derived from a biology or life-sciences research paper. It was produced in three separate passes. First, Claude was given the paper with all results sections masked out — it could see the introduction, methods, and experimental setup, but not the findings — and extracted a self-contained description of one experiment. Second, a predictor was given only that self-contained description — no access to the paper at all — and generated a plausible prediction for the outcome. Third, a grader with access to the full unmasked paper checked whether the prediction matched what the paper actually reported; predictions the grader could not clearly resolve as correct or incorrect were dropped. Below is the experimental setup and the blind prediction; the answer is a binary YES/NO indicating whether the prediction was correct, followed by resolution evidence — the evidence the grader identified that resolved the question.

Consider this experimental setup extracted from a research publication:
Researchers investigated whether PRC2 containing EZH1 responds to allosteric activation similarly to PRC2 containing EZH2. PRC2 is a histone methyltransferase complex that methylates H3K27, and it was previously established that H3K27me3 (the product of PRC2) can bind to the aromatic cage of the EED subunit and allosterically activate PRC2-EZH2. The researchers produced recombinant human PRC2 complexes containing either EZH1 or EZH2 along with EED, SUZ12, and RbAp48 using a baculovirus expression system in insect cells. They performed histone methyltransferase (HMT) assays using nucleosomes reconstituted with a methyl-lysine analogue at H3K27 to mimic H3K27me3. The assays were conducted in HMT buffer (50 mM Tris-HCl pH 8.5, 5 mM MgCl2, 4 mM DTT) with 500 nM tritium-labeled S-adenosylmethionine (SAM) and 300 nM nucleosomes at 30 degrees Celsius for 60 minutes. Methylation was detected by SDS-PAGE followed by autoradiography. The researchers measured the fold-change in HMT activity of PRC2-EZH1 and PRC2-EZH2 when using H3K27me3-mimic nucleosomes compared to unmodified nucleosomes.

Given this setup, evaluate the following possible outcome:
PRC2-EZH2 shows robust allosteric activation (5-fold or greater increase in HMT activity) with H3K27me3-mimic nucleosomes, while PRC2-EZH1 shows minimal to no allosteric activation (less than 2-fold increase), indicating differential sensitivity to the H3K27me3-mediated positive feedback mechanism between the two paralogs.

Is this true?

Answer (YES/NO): NO